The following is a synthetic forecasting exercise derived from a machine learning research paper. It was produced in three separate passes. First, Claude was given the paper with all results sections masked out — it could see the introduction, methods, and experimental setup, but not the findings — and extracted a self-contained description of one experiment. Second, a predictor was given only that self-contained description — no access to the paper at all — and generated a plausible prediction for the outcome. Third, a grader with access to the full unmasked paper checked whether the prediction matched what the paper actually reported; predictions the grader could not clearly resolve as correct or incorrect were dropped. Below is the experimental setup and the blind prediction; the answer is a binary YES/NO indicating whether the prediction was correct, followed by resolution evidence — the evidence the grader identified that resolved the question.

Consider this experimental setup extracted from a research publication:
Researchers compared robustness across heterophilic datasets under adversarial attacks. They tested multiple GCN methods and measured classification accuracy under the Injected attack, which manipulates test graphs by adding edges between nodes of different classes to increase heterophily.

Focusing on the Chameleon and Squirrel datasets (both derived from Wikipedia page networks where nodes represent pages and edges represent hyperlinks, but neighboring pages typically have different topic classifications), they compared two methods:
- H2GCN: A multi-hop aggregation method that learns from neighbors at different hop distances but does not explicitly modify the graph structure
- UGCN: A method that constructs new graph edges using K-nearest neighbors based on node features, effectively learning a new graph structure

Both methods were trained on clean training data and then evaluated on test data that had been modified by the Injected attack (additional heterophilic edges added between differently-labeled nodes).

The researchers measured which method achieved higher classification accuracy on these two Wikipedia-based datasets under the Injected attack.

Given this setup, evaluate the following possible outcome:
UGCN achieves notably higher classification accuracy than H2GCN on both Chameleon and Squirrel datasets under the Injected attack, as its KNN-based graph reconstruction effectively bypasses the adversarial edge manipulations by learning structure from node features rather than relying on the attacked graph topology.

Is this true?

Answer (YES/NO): NO